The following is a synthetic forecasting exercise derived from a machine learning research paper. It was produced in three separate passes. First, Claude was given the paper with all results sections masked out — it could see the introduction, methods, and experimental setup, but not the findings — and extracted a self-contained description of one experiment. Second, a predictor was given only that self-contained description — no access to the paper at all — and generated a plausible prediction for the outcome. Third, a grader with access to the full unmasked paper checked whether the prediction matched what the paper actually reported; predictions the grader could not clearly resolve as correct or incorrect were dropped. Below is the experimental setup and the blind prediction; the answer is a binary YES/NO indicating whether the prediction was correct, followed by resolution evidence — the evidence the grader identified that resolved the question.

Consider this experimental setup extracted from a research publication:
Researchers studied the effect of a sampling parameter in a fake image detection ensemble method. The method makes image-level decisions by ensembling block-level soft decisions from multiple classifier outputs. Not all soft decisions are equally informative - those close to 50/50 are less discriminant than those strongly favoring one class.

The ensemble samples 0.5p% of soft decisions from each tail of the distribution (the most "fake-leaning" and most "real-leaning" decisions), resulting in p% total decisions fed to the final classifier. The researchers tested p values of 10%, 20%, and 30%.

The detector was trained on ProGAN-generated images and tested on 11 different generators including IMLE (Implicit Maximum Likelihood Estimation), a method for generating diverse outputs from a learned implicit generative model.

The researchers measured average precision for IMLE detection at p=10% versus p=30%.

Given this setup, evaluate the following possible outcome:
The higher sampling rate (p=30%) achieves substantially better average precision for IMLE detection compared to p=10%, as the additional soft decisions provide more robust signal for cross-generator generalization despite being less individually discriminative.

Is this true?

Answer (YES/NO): YES